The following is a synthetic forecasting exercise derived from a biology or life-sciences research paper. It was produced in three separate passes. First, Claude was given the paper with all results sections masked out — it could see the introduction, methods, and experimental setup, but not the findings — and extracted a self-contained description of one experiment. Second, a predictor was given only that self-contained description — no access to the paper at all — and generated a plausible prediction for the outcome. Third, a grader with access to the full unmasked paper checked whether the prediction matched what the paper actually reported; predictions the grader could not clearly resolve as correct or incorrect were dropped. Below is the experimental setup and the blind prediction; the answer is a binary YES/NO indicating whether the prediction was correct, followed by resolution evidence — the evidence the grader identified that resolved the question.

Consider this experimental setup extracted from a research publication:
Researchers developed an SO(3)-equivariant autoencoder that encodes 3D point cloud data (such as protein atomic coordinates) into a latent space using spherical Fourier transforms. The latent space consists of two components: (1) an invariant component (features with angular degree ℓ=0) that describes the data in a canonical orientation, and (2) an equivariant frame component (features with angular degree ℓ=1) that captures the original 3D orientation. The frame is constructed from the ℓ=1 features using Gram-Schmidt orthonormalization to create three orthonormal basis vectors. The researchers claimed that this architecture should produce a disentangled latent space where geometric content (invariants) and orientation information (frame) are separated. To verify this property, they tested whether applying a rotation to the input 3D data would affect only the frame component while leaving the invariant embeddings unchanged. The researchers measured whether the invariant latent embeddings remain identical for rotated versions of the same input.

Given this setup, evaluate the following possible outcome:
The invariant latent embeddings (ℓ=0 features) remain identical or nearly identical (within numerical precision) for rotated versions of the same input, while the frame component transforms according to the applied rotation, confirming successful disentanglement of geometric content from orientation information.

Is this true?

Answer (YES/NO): YES